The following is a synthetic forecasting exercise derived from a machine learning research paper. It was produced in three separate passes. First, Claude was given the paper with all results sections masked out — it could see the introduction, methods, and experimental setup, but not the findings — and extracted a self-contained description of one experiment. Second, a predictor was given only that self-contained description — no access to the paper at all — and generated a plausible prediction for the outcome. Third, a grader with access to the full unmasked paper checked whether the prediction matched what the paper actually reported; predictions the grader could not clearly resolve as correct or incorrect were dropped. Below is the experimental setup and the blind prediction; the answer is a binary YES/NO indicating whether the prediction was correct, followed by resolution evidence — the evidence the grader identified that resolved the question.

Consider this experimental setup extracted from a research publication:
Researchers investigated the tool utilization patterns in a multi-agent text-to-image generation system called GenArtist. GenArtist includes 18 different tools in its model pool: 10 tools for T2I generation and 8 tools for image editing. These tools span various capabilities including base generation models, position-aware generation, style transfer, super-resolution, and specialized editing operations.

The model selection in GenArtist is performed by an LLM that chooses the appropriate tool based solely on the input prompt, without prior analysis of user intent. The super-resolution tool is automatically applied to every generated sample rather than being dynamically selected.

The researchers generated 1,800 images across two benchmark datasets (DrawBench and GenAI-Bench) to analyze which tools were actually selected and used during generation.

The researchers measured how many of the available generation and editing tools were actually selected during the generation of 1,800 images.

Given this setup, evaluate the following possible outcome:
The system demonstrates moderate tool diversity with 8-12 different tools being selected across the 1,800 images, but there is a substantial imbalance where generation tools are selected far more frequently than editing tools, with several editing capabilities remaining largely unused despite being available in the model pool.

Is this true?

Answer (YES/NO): NO